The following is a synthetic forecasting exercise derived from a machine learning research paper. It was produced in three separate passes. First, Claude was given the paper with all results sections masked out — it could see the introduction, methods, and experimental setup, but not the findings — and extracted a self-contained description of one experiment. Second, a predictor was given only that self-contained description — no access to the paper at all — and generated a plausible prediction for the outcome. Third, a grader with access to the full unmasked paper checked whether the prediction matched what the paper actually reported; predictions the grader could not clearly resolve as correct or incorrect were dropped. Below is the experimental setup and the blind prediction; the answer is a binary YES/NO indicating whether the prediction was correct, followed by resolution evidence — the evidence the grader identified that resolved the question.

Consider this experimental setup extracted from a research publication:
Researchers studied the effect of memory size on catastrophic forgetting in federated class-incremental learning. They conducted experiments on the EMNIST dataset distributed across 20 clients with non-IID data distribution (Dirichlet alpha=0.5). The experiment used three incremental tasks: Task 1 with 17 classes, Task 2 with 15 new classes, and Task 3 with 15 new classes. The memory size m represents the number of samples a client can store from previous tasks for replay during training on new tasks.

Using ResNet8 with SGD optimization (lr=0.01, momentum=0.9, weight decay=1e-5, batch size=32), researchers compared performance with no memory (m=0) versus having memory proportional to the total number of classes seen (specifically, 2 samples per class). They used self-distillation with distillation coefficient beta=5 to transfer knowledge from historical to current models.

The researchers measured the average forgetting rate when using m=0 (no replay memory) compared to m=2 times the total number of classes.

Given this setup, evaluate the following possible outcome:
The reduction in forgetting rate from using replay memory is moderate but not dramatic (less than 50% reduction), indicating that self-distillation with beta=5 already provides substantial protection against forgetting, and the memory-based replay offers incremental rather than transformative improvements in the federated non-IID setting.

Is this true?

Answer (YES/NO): NO